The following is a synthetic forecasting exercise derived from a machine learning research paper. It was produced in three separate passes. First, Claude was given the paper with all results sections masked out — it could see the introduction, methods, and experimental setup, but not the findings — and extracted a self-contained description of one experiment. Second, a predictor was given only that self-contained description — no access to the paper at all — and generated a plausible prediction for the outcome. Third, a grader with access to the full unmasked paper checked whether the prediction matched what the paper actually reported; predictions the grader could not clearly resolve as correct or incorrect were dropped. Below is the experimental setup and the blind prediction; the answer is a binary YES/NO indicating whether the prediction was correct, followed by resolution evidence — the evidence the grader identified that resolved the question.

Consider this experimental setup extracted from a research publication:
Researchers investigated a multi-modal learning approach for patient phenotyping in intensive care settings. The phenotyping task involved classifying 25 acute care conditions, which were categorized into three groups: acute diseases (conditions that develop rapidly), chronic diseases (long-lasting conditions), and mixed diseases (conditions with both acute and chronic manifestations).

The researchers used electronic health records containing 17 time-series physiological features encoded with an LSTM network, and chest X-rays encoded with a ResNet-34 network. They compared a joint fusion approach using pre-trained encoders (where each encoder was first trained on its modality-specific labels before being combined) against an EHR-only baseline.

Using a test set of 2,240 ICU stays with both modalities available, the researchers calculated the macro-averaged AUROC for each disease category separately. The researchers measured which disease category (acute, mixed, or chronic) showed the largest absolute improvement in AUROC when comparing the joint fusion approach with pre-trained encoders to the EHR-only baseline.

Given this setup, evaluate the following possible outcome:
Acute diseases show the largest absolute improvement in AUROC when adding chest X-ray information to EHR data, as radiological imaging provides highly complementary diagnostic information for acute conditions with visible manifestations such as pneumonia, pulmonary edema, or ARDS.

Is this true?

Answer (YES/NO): NO